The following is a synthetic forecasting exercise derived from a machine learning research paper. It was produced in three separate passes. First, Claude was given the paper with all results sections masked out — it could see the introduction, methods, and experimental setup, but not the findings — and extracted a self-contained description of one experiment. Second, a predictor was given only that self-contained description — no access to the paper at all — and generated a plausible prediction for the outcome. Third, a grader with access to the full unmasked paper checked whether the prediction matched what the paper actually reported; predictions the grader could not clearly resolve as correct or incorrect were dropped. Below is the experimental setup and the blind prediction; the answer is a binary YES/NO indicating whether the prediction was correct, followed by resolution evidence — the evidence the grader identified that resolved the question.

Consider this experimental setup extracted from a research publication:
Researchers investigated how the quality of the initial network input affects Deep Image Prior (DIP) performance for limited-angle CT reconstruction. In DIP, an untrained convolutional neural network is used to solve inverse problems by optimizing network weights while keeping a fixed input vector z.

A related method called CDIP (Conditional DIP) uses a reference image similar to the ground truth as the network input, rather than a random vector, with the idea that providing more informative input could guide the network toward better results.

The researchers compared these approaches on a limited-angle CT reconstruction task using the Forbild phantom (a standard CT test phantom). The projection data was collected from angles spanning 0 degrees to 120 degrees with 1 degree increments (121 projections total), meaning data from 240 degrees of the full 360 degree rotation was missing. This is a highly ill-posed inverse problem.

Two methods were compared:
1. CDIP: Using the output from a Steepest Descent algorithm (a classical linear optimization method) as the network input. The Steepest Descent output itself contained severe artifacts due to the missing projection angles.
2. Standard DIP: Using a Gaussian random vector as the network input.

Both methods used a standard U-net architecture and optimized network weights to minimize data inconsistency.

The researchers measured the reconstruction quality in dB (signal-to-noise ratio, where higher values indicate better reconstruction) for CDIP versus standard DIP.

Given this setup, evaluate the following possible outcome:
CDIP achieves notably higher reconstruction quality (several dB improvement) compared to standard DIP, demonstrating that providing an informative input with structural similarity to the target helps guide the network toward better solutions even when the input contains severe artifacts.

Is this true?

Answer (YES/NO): NO